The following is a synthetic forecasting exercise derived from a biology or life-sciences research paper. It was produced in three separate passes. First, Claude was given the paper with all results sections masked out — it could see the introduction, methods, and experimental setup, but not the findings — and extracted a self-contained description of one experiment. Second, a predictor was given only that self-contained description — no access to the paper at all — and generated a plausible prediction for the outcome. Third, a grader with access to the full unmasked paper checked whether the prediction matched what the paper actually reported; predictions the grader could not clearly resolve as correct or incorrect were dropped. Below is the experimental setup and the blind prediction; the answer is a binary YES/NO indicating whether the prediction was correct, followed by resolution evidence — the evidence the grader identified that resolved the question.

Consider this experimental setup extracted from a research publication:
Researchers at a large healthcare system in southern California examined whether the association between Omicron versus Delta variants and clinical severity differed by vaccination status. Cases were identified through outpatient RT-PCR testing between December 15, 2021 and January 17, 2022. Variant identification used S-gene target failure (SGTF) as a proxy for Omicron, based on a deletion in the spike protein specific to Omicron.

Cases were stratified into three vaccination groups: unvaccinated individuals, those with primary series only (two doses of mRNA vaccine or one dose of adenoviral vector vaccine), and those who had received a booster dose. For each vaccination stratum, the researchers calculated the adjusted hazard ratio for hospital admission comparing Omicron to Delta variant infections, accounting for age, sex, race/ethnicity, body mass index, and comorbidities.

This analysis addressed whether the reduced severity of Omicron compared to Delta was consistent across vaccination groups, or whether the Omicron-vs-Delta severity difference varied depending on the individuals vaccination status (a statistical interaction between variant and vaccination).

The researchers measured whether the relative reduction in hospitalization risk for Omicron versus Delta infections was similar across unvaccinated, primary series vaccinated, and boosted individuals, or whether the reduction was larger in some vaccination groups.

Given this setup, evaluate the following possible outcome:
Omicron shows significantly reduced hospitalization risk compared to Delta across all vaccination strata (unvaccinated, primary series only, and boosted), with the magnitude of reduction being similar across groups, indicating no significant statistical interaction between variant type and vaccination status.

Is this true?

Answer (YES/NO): NO